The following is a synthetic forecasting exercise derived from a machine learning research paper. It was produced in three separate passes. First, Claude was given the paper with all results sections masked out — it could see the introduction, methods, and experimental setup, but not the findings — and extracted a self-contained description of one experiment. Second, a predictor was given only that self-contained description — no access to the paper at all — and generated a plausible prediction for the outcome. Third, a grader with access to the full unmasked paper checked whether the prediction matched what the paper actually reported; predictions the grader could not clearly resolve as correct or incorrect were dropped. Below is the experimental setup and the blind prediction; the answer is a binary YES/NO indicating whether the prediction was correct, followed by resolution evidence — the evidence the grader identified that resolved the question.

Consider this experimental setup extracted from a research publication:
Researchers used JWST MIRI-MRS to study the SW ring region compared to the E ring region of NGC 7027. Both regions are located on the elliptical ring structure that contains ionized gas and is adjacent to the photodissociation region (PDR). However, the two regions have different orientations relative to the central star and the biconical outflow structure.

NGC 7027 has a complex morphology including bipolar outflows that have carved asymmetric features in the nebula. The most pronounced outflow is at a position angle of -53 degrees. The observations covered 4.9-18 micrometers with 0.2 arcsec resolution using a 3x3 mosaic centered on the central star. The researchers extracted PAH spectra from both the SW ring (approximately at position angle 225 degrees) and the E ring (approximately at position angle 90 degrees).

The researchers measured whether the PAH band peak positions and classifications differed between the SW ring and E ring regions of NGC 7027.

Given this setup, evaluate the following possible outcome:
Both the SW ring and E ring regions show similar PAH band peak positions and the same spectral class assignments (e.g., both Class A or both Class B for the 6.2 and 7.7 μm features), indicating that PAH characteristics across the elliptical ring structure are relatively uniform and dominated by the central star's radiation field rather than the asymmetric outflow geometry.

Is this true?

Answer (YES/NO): YES